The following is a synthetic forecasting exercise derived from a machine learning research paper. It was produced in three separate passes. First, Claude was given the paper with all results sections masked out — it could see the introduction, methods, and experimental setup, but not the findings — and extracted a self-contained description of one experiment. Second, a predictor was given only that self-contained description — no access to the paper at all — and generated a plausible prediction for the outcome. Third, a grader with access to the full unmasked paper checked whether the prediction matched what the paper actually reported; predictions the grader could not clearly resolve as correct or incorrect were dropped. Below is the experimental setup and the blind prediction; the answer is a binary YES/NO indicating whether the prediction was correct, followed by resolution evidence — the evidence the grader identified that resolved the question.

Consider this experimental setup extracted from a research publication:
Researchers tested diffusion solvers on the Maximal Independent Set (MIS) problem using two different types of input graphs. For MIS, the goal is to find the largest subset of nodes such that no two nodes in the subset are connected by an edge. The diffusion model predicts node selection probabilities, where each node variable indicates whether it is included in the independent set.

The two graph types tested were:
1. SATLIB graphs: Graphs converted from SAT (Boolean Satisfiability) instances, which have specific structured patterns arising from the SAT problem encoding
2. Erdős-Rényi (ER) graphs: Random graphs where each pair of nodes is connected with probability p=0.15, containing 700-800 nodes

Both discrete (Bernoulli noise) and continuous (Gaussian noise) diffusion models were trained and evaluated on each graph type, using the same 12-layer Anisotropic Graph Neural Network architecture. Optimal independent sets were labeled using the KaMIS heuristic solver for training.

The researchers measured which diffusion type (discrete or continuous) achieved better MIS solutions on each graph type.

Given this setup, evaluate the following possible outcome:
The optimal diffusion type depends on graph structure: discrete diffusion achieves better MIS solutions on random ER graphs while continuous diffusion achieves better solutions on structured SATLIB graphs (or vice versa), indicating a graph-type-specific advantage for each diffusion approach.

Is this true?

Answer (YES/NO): YES